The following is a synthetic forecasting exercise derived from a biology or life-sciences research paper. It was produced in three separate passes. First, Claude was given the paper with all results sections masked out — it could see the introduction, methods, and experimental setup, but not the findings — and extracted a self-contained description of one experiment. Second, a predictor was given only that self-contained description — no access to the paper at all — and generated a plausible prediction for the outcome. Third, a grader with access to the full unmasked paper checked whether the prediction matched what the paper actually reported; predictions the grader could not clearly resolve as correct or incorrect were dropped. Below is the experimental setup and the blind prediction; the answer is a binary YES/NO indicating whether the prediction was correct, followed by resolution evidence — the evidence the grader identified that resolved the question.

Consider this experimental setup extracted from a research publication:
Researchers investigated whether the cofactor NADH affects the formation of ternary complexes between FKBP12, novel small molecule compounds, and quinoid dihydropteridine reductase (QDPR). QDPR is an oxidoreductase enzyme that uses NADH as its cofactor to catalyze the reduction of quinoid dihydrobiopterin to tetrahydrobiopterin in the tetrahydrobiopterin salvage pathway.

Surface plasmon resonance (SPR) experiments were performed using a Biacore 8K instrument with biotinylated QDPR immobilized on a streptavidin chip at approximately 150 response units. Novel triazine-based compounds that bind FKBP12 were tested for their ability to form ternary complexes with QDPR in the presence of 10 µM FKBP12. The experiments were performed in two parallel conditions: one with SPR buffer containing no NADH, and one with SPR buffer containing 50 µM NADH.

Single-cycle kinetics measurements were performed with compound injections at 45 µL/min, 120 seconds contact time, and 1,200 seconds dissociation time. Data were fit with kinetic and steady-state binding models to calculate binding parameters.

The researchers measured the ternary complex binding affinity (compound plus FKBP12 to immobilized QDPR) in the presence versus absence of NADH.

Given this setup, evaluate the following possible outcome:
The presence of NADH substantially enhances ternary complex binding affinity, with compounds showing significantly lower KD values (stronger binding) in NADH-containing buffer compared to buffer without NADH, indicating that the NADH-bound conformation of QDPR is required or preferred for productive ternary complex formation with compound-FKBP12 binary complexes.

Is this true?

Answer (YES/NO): NO